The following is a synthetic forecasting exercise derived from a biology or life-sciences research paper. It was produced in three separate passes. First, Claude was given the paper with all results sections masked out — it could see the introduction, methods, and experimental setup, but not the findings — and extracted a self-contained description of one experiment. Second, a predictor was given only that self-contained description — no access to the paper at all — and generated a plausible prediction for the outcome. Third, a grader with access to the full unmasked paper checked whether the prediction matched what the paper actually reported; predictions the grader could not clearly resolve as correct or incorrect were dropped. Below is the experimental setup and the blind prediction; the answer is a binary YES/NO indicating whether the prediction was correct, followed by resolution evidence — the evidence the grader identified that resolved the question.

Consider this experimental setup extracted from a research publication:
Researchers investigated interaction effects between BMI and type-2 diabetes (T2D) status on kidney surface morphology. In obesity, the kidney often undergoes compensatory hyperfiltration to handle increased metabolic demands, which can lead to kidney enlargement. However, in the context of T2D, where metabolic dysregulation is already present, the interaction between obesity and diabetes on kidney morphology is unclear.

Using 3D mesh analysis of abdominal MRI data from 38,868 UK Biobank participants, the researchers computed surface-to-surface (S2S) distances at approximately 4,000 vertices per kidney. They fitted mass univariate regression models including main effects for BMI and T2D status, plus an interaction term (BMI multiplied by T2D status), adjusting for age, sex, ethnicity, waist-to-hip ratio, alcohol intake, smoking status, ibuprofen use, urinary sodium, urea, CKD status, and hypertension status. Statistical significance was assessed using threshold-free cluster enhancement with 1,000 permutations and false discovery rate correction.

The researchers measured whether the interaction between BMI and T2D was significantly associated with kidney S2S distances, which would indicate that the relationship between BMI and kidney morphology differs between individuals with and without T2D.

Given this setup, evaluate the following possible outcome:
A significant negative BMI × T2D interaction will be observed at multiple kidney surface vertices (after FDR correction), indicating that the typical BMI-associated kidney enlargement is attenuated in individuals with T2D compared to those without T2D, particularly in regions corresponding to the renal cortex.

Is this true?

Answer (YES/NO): NO